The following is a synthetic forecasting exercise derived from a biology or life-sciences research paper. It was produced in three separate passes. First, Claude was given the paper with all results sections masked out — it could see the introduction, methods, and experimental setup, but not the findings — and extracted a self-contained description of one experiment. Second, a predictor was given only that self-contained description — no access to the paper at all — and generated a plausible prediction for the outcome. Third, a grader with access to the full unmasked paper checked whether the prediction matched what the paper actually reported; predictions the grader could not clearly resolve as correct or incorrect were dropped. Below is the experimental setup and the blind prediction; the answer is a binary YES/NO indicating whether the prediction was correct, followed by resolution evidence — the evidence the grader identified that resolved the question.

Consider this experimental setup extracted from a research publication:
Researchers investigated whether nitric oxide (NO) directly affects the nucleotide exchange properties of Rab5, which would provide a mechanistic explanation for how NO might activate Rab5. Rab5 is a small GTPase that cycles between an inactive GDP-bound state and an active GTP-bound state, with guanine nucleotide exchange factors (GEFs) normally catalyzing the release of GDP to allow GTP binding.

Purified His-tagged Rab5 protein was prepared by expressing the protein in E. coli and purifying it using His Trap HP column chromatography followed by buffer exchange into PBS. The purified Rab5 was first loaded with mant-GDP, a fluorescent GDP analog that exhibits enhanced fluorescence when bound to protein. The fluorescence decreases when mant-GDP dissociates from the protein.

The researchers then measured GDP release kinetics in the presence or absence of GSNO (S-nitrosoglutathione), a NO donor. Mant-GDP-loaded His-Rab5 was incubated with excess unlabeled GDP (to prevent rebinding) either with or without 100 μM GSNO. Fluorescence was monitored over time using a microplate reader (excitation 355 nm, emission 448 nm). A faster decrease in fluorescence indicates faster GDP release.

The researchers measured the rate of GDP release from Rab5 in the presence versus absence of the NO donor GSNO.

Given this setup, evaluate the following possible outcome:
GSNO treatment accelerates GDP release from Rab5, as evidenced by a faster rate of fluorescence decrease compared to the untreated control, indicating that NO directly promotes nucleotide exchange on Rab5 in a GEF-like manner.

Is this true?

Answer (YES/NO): YES